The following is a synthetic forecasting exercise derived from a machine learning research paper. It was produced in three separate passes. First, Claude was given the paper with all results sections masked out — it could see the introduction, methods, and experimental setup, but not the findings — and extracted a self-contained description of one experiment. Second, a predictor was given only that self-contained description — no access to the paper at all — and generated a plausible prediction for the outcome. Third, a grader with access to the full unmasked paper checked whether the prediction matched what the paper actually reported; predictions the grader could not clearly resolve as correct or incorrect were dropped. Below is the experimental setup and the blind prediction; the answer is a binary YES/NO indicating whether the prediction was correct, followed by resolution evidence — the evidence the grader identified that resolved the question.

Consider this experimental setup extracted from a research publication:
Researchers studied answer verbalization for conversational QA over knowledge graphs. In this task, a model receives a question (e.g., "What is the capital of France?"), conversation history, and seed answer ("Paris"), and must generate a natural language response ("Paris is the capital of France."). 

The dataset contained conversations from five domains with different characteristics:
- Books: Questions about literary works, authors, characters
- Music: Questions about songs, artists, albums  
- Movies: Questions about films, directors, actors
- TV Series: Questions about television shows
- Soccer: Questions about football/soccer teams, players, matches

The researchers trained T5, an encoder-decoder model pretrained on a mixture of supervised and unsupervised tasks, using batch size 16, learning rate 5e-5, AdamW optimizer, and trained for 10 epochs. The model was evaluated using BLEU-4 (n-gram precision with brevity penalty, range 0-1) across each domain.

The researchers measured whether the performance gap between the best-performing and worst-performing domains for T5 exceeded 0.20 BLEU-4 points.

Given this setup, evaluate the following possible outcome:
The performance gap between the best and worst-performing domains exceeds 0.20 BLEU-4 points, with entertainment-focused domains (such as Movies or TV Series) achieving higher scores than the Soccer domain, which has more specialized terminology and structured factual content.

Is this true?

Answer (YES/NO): YES